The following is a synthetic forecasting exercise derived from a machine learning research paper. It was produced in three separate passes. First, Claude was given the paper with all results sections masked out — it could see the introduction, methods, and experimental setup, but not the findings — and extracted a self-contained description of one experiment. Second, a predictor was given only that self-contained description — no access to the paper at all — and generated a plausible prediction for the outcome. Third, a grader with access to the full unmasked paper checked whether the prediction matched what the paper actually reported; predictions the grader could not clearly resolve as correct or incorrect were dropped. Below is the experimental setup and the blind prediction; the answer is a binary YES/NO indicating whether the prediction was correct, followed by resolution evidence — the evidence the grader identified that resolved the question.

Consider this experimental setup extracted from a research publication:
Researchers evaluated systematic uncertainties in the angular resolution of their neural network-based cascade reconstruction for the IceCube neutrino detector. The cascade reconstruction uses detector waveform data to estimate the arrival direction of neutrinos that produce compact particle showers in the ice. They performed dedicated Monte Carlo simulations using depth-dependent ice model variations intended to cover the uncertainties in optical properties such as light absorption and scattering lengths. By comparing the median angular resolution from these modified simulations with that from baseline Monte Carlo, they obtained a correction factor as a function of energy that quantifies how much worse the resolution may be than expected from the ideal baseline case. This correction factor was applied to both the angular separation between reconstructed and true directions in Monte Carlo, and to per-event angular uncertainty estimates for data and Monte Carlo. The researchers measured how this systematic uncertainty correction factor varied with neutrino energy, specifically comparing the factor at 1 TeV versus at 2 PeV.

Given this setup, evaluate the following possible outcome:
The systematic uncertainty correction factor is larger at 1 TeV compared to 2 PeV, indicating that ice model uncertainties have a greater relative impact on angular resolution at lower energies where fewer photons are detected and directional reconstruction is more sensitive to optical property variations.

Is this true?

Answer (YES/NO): NO